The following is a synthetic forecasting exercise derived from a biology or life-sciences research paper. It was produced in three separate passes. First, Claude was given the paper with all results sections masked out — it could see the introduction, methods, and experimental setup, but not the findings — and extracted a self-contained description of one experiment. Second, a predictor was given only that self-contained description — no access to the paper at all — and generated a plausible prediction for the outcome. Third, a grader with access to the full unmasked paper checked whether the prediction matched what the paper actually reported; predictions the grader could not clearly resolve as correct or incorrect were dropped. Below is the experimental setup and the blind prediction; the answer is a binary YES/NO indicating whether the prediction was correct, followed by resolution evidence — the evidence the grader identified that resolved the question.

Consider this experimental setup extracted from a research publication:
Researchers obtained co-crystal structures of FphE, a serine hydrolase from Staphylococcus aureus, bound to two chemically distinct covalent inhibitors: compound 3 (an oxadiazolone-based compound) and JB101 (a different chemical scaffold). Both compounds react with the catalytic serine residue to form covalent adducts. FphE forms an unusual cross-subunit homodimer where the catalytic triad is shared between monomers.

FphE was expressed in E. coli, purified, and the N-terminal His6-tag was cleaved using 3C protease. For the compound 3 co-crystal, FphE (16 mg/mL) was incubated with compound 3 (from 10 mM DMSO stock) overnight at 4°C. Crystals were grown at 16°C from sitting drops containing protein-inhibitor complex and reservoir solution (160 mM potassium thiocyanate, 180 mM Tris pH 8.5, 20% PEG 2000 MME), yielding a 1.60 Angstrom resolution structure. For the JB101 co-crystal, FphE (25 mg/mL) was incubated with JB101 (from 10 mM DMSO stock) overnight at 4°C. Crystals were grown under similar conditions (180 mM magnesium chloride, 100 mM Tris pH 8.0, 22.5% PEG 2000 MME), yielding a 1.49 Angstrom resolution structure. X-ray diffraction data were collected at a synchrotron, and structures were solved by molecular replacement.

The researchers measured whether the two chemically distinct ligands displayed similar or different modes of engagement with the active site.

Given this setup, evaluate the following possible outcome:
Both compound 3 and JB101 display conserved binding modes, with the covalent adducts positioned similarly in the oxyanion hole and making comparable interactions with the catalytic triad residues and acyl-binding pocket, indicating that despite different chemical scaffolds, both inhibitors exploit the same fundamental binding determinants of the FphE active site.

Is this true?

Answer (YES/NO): NO